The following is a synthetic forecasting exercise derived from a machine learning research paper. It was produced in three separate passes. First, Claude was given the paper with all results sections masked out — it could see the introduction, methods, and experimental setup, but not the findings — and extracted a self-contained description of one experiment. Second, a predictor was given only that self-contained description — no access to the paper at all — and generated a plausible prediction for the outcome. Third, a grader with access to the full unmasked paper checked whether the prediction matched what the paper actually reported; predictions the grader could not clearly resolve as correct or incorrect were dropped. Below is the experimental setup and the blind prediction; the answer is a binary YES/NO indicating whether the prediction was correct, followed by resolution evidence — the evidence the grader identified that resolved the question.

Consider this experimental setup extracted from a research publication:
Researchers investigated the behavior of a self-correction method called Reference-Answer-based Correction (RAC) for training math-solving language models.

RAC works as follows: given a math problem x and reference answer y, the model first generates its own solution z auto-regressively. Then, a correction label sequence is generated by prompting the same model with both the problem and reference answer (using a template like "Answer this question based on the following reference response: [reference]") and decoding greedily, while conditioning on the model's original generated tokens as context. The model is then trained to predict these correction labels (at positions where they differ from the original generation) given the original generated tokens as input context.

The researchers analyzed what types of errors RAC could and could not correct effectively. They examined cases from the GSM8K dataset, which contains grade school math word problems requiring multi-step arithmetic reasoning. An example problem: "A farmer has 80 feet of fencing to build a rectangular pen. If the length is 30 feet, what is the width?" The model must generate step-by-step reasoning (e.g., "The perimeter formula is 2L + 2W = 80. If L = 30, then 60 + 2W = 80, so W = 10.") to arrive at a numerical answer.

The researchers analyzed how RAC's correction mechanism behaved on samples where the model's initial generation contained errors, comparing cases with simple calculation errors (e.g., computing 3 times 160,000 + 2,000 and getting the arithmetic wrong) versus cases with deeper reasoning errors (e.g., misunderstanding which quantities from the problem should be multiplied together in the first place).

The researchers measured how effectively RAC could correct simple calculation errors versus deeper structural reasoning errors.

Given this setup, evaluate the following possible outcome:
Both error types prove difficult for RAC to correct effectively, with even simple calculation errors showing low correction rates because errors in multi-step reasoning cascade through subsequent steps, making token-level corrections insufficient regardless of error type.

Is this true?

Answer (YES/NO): NO